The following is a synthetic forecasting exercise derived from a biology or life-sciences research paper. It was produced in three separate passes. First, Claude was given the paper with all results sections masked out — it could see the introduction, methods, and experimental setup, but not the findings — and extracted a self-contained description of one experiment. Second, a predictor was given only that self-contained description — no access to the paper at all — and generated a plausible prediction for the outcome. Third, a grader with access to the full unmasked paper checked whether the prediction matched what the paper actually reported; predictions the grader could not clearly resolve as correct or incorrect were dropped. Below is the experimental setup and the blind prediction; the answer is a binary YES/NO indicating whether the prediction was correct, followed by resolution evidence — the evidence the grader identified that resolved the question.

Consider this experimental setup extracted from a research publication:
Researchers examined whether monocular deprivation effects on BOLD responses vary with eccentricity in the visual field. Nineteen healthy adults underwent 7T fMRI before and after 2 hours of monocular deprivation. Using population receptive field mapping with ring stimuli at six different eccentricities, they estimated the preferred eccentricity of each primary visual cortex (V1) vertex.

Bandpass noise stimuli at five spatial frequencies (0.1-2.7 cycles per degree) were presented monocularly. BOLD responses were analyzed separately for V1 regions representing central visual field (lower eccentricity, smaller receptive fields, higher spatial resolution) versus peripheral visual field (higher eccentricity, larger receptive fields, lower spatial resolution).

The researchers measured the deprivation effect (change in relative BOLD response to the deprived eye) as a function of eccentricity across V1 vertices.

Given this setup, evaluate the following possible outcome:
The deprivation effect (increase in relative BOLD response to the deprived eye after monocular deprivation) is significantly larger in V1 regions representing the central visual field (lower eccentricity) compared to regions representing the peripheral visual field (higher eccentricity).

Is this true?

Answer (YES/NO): NO